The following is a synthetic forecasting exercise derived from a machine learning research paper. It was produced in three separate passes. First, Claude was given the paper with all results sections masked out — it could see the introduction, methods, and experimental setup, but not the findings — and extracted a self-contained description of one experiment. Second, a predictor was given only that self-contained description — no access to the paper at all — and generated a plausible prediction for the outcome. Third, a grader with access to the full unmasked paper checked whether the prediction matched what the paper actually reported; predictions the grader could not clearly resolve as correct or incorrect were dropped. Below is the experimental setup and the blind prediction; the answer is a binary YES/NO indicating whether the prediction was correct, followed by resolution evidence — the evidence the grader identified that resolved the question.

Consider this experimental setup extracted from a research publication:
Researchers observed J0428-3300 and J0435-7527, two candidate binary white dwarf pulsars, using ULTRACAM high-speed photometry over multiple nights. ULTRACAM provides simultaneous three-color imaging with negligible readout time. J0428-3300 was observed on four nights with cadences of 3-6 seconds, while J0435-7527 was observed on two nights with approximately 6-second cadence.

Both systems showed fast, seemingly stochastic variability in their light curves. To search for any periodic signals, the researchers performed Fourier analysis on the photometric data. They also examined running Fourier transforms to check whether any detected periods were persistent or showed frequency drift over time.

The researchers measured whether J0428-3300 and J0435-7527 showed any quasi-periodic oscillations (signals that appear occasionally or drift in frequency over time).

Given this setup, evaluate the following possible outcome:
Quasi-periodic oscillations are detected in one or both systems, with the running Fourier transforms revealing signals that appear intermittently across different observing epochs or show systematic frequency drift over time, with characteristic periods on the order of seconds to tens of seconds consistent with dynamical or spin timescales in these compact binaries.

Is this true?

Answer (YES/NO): NO